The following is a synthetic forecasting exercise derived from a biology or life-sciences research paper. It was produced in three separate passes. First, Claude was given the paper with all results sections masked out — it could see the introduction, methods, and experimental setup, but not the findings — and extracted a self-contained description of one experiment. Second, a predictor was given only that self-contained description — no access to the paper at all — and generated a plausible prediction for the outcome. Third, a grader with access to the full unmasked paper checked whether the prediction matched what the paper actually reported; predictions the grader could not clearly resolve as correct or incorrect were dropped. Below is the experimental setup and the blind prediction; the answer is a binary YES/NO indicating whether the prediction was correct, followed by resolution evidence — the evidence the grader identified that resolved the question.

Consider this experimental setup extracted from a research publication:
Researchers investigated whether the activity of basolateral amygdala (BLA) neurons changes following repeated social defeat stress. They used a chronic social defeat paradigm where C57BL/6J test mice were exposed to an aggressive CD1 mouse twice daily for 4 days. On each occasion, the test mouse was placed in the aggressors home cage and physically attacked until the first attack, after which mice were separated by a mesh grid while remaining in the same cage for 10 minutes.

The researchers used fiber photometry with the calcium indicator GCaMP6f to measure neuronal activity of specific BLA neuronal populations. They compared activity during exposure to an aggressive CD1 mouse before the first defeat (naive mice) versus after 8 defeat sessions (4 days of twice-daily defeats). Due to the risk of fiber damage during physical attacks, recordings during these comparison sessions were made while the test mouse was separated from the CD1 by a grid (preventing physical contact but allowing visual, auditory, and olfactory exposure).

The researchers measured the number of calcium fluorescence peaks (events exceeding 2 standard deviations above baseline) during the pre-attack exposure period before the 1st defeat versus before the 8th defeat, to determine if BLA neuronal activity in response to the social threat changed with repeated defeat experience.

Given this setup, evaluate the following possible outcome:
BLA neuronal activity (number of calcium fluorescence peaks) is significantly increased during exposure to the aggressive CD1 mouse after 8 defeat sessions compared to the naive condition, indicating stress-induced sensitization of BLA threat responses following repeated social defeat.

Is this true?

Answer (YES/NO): NO